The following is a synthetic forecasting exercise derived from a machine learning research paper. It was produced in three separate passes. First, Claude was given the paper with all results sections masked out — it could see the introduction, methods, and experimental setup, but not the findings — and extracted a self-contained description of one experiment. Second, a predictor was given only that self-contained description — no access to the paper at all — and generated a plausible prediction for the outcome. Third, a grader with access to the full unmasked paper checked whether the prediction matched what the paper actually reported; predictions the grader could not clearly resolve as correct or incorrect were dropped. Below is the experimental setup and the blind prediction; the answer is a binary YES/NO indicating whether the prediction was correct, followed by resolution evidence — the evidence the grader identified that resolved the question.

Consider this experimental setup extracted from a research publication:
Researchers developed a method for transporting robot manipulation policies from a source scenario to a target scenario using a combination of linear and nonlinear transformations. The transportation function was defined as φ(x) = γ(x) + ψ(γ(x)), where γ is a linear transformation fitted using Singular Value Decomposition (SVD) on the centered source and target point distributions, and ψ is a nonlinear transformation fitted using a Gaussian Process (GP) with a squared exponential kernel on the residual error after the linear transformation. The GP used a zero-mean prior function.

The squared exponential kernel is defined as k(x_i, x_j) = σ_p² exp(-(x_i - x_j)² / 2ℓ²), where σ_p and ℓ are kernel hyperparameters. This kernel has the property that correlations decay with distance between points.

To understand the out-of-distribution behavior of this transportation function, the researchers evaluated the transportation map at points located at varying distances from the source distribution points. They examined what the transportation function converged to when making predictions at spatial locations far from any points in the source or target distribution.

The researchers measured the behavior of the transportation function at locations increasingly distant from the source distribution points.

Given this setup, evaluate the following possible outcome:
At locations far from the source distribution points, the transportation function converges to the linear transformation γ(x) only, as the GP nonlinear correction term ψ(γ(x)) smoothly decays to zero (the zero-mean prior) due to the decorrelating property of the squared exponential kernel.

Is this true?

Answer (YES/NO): YES